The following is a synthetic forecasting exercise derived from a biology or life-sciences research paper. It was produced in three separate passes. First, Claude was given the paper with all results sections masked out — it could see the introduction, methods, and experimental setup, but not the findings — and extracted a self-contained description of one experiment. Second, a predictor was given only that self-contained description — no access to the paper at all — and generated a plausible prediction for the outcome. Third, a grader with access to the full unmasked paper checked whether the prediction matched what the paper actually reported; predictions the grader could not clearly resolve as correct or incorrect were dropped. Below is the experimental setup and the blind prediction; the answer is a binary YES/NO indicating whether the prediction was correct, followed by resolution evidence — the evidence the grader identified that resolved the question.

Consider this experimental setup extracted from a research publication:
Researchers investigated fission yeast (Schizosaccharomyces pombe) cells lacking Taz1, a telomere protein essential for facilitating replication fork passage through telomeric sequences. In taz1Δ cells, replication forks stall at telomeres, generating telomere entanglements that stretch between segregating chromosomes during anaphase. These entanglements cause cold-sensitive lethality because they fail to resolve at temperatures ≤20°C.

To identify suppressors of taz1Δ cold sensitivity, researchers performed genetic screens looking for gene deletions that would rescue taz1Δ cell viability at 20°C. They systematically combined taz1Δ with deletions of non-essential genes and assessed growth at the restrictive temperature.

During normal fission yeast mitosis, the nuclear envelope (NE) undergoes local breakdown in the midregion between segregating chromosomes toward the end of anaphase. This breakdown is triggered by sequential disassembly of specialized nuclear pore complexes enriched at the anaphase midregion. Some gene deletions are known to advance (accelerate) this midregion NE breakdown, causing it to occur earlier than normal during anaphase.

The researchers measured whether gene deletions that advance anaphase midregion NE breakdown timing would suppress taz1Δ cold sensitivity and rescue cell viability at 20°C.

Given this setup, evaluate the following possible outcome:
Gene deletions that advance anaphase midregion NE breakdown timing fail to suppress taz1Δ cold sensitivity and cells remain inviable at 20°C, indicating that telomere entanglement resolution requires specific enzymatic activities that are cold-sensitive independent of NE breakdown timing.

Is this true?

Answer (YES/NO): NO